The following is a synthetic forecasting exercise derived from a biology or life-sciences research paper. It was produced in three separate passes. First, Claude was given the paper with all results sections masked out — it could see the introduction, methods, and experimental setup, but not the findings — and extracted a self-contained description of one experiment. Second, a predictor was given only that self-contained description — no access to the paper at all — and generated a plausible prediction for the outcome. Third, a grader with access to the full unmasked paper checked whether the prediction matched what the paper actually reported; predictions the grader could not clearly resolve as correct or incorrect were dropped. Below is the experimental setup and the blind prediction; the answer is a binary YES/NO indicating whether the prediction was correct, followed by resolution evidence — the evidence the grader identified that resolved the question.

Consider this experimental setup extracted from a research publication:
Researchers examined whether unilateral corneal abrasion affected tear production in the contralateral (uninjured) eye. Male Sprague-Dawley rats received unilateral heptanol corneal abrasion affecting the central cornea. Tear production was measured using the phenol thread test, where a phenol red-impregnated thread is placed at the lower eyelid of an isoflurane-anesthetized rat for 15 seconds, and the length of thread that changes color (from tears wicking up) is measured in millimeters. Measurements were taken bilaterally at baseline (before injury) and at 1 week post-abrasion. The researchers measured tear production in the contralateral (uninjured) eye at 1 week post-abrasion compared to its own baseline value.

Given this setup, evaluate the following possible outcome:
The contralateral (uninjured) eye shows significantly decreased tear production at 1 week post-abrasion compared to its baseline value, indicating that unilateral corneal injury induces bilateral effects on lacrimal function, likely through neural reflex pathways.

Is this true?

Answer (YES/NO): NO